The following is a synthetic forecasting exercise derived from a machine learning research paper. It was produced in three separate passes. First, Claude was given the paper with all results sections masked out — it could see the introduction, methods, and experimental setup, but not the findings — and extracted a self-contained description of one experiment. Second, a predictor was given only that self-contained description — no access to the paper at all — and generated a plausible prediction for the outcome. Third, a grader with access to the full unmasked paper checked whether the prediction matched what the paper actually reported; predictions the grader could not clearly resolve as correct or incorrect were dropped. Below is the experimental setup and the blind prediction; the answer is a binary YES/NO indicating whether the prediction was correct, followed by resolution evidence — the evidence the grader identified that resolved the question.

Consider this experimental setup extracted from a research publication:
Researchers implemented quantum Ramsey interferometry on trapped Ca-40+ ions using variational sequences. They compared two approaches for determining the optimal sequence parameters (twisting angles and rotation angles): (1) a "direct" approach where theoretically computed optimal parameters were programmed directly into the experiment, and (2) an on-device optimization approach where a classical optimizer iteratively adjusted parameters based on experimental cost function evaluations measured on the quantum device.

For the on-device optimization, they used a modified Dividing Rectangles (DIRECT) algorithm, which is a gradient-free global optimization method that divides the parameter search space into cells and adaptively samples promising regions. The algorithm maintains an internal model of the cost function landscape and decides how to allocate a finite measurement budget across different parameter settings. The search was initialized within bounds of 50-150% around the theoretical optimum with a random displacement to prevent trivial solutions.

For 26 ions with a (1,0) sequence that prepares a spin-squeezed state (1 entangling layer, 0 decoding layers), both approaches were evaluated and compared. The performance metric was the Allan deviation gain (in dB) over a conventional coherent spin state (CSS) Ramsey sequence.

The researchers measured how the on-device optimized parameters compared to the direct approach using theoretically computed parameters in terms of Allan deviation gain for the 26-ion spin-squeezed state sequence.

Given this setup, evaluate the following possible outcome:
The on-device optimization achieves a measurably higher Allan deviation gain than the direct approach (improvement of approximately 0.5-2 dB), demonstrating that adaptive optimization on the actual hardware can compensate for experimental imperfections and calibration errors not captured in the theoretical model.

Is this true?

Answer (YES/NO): NO